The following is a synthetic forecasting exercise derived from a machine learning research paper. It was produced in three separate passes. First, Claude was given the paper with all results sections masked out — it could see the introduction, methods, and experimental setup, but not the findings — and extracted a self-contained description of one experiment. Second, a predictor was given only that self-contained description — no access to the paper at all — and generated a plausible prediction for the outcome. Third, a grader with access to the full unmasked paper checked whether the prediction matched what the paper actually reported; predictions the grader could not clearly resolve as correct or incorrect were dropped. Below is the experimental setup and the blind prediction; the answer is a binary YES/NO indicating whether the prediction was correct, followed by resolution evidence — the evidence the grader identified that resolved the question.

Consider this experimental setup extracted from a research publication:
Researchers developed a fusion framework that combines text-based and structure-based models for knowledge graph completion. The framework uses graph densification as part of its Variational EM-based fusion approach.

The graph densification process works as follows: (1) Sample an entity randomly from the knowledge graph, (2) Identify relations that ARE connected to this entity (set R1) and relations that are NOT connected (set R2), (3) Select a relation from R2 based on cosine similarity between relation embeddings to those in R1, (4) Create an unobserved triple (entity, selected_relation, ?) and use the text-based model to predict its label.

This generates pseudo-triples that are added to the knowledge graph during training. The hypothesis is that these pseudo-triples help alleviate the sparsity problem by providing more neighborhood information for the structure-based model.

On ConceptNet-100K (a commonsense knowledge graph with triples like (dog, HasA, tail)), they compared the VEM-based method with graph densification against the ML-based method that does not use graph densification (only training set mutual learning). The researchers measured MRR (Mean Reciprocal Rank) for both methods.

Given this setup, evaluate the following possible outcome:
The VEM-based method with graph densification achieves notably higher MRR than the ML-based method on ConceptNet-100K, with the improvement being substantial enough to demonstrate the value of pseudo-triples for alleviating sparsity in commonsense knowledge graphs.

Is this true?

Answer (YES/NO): NO